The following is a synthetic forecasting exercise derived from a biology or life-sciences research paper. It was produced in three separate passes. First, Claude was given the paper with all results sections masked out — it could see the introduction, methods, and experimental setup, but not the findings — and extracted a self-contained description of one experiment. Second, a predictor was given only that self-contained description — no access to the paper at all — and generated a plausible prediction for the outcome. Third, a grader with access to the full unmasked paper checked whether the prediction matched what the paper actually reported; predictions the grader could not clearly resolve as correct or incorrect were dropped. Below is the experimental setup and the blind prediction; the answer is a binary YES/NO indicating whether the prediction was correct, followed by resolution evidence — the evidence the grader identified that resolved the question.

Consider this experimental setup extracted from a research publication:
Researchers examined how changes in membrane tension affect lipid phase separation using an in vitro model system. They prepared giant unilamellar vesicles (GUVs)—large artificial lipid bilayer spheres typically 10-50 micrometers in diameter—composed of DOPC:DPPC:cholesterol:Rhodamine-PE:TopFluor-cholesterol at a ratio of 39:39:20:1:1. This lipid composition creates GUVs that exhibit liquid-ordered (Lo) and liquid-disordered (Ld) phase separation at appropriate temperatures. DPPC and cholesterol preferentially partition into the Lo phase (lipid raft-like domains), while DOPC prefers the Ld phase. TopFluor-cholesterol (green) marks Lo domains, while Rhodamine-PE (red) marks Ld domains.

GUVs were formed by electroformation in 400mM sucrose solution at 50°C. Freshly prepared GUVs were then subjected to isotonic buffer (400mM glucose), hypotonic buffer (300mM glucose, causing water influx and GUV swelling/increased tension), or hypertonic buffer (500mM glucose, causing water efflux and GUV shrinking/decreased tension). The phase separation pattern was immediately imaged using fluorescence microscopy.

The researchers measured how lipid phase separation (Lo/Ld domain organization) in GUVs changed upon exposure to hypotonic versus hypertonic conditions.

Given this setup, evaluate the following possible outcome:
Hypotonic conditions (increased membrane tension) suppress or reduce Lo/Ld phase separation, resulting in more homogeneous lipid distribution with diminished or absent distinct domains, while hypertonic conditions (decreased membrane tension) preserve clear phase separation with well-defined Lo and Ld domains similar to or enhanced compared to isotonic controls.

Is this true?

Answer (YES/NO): NO